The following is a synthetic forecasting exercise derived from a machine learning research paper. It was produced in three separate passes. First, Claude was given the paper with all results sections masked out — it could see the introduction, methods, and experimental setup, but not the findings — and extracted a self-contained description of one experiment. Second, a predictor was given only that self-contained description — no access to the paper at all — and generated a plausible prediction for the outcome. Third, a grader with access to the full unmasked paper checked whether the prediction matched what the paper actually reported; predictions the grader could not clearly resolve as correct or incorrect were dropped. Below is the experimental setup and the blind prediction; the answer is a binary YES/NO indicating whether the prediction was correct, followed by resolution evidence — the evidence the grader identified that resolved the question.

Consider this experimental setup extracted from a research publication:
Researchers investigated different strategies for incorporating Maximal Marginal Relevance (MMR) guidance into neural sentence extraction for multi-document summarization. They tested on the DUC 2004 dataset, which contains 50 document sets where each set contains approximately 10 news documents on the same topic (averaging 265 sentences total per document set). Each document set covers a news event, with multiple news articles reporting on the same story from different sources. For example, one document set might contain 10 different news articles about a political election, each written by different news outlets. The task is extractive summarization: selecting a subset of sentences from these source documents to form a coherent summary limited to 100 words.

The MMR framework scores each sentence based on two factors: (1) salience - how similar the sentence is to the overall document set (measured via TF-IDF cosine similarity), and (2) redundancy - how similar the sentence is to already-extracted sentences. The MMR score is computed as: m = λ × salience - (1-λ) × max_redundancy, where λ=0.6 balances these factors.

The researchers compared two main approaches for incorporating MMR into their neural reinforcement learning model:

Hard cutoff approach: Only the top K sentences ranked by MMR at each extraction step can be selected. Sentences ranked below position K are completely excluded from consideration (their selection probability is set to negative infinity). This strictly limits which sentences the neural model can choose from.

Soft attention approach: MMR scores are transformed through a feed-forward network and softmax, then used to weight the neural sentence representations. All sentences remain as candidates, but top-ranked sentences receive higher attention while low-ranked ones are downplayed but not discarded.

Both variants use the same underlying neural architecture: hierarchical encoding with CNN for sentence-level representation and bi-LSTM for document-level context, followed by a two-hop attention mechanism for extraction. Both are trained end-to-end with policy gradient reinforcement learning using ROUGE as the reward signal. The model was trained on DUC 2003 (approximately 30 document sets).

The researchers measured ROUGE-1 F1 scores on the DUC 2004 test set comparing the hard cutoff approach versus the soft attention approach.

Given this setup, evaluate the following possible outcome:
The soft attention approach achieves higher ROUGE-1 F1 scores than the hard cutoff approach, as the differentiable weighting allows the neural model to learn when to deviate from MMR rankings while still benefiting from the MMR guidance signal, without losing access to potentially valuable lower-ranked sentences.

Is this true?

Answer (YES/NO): YES